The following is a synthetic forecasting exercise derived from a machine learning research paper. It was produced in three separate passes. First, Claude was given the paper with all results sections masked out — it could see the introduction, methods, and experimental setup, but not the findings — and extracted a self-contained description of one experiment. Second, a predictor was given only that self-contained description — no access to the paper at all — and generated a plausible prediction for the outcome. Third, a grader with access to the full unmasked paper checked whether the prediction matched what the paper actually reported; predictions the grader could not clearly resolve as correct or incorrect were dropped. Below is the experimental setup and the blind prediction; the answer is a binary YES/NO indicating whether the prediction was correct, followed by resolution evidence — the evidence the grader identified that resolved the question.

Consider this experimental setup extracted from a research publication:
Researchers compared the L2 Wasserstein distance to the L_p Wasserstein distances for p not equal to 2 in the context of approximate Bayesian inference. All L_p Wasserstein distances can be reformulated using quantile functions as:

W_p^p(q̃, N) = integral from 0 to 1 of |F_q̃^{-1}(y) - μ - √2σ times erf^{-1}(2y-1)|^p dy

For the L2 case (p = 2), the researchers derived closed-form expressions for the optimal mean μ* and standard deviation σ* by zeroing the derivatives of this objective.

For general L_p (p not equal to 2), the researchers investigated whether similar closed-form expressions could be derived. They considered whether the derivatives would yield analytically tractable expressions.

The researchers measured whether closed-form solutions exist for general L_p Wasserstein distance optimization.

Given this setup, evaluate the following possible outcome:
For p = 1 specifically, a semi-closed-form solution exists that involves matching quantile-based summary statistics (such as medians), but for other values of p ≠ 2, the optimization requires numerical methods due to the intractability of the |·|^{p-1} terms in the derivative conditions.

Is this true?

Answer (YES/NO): NO